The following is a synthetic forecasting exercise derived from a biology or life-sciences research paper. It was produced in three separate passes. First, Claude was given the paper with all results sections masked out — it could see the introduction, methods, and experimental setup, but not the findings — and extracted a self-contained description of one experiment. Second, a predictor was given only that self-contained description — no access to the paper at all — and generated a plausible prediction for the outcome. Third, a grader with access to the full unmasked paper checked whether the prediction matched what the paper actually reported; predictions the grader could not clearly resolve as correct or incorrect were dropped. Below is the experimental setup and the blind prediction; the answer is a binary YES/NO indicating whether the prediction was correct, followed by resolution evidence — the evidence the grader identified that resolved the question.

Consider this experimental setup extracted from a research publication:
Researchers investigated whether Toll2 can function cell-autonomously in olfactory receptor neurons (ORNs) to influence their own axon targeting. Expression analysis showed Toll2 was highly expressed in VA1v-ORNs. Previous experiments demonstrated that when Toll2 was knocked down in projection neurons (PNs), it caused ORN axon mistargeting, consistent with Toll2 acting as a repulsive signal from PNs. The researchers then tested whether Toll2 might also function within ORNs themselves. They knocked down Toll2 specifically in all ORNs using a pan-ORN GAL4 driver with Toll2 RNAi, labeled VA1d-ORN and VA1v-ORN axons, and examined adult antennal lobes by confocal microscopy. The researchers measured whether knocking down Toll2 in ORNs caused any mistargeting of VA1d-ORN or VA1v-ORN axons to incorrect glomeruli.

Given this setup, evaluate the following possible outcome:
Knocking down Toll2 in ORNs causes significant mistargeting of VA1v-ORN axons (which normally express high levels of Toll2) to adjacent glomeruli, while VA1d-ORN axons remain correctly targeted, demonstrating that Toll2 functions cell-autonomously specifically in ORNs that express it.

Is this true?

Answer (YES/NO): NO